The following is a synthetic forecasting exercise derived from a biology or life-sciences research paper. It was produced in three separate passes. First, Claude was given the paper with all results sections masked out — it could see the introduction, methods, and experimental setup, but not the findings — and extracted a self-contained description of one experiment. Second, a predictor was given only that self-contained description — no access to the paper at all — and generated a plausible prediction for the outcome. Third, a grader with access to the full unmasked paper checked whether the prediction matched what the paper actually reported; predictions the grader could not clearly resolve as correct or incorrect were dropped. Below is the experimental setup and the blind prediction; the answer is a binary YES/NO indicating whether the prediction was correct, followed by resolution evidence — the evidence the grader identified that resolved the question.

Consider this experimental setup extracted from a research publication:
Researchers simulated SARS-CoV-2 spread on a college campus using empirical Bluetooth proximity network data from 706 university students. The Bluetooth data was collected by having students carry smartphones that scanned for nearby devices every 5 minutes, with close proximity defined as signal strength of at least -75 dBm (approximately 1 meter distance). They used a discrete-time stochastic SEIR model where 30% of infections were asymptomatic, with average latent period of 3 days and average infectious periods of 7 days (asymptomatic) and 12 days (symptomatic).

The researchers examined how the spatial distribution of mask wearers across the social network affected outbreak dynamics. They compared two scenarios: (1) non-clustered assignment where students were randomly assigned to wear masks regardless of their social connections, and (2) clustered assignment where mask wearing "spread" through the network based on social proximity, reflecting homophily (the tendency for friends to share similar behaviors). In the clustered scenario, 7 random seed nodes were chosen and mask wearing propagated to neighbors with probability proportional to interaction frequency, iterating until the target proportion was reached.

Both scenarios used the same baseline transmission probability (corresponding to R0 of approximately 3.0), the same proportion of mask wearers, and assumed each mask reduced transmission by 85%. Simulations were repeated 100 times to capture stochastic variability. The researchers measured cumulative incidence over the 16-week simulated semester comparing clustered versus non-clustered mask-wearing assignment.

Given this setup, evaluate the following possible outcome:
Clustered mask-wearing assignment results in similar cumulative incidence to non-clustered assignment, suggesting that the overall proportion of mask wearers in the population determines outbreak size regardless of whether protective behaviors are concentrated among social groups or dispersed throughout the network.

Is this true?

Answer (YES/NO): YES